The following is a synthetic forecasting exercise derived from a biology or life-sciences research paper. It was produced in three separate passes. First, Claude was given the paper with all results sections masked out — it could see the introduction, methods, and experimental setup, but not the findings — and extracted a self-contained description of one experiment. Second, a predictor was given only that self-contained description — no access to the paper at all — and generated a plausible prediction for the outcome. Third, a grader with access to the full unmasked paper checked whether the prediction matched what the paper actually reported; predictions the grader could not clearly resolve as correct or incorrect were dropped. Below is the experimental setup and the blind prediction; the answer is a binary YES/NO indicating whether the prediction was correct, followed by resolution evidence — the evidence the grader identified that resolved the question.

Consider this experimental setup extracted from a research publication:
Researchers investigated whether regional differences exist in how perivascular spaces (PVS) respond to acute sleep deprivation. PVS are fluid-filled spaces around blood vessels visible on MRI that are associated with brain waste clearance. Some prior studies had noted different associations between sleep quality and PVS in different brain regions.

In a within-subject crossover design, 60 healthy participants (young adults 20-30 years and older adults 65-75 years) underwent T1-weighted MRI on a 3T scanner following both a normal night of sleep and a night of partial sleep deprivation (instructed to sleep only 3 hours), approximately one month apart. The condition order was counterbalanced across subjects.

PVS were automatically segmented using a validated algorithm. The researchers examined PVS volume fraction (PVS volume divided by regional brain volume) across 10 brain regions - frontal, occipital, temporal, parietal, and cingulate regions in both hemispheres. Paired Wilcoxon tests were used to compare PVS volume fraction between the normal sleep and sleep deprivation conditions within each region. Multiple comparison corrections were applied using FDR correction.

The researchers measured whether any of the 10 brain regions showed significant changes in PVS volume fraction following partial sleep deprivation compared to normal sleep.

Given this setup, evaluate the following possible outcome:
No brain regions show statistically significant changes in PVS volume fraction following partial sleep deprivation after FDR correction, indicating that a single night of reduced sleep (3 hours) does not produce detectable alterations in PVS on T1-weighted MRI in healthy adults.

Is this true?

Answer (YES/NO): YES